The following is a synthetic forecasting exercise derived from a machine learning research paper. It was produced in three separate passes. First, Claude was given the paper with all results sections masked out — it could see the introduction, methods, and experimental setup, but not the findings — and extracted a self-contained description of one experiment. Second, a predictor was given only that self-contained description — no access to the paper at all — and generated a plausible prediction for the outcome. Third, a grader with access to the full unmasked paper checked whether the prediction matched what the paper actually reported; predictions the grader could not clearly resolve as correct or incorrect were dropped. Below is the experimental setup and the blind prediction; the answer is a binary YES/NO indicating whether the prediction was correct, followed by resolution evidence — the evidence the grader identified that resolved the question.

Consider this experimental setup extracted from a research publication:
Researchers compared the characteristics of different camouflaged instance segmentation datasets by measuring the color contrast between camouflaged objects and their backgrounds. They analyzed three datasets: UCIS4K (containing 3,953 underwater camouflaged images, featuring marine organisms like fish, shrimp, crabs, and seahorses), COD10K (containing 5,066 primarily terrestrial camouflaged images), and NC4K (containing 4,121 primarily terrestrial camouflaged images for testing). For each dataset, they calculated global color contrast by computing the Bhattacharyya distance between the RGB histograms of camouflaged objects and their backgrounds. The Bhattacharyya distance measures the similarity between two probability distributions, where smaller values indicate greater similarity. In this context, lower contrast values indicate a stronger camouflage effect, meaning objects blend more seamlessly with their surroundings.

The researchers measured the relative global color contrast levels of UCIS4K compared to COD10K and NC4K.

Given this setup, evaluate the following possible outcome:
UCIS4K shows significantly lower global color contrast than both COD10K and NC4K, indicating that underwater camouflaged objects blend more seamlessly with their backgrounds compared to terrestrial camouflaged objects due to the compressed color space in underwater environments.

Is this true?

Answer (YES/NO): NO